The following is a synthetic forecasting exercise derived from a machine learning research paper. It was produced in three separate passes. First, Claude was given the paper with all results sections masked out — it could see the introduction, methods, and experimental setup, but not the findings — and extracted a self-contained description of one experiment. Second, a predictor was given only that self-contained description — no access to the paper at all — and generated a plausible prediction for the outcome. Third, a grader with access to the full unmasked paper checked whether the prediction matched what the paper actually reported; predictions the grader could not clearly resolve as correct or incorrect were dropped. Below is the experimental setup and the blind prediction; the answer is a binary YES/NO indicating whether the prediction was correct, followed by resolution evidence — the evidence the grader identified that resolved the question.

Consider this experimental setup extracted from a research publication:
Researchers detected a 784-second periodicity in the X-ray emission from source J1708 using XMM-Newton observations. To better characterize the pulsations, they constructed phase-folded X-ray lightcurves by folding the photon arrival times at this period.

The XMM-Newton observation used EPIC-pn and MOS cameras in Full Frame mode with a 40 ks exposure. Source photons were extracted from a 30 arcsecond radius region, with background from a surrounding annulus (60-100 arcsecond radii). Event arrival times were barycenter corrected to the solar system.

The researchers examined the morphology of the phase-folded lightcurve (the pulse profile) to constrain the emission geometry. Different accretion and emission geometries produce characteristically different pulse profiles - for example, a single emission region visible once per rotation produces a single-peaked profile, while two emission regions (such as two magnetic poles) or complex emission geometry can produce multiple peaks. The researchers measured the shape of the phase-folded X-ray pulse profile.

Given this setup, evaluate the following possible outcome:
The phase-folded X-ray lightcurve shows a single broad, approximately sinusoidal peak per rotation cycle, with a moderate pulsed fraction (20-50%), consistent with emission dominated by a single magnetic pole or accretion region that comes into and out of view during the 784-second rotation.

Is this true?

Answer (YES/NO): NO